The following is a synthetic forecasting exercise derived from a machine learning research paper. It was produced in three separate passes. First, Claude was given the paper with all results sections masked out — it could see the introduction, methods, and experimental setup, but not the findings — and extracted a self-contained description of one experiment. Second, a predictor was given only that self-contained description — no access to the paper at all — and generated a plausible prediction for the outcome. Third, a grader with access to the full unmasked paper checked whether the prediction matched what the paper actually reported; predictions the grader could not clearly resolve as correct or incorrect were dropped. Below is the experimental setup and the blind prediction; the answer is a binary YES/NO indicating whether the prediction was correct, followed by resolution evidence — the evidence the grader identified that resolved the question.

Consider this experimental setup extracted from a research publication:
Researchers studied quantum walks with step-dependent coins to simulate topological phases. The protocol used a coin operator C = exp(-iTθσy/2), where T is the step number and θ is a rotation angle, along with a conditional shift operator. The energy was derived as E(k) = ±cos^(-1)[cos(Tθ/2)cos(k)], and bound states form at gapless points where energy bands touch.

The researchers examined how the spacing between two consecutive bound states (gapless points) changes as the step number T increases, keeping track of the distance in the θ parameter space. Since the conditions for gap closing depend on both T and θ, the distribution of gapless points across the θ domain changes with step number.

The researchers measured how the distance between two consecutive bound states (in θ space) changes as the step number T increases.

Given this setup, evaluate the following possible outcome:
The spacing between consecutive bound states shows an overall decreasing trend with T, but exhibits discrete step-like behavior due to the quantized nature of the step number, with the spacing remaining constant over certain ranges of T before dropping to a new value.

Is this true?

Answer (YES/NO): NO